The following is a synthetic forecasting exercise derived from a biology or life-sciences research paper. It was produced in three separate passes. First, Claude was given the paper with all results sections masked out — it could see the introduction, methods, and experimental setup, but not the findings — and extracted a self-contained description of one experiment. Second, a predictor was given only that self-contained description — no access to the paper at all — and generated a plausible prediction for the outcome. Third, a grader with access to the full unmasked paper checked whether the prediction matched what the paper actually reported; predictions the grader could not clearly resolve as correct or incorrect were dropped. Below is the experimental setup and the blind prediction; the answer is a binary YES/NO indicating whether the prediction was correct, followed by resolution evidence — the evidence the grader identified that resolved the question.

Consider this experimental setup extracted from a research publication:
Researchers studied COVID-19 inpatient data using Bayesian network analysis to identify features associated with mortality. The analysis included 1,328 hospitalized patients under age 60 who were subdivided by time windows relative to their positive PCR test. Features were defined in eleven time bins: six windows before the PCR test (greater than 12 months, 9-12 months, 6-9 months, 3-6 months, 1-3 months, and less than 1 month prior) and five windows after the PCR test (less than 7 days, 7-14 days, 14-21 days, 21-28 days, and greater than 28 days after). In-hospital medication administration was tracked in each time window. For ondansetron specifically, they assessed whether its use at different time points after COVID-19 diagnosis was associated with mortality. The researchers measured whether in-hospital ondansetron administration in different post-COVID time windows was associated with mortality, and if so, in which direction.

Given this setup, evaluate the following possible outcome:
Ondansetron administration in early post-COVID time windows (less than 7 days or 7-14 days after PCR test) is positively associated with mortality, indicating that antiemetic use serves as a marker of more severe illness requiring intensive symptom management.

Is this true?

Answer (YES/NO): NO